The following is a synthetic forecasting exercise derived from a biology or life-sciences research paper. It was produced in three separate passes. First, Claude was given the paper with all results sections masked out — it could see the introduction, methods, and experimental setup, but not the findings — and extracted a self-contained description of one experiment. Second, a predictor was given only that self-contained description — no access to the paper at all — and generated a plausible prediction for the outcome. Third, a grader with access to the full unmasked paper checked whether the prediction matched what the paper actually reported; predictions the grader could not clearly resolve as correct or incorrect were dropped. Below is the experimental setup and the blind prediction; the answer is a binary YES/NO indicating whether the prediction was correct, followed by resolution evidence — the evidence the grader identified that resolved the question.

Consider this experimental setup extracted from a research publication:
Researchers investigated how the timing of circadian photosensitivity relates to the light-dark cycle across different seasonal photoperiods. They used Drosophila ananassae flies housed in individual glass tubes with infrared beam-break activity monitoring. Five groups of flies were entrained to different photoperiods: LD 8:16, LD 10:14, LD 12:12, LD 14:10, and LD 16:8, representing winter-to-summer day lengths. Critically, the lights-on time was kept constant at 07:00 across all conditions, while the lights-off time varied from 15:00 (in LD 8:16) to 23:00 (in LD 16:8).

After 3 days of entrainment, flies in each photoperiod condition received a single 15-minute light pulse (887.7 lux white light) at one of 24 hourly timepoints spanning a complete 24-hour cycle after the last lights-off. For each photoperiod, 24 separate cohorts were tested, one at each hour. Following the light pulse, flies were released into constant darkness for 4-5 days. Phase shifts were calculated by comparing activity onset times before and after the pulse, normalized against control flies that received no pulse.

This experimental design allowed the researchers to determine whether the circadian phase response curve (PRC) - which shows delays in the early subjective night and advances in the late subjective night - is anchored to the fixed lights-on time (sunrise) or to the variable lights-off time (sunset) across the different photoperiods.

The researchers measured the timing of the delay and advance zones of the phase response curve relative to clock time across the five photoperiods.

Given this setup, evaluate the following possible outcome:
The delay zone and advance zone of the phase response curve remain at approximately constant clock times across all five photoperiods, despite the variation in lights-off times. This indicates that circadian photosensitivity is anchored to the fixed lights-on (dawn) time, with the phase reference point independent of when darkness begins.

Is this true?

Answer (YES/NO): NO